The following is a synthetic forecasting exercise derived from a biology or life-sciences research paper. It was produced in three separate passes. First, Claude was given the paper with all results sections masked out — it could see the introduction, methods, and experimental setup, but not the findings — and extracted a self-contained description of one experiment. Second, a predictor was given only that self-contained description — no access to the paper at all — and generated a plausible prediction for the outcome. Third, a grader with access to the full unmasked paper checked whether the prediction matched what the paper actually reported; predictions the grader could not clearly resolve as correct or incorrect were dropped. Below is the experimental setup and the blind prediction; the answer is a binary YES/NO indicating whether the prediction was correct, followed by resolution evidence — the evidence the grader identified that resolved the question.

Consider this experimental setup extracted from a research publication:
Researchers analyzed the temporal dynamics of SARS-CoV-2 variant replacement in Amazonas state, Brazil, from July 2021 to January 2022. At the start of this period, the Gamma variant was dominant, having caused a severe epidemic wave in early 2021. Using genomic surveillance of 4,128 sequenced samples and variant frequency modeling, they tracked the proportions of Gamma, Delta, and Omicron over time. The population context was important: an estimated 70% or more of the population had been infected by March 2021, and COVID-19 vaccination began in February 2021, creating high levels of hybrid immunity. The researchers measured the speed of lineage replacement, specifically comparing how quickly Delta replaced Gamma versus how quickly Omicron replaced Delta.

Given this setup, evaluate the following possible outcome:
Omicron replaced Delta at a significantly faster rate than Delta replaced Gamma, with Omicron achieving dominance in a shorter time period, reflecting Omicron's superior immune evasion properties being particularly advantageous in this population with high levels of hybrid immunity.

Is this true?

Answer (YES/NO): YES